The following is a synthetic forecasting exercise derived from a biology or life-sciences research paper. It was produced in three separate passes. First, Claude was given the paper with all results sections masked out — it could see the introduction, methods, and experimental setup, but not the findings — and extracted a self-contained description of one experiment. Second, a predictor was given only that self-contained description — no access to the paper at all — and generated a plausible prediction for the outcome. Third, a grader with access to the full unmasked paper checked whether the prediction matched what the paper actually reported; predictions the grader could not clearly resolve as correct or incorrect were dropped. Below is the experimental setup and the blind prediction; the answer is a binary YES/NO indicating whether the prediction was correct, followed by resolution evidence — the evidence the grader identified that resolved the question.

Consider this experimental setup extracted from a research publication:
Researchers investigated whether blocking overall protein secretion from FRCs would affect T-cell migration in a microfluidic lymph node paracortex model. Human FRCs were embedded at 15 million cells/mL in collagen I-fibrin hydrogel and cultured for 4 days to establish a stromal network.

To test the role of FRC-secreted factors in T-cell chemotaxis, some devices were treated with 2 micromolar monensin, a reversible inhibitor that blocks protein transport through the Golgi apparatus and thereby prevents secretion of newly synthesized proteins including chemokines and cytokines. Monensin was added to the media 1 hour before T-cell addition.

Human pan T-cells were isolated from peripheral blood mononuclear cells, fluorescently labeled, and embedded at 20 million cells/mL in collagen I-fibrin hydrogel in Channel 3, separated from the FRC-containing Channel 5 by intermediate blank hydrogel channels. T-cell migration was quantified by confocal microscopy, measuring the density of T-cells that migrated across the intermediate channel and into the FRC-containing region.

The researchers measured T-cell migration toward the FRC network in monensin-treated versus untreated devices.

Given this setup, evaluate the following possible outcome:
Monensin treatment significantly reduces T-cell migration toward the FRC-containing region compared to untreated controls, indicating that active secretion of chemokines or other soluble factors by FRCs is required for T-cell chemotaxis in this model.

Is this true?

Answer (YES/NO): YES